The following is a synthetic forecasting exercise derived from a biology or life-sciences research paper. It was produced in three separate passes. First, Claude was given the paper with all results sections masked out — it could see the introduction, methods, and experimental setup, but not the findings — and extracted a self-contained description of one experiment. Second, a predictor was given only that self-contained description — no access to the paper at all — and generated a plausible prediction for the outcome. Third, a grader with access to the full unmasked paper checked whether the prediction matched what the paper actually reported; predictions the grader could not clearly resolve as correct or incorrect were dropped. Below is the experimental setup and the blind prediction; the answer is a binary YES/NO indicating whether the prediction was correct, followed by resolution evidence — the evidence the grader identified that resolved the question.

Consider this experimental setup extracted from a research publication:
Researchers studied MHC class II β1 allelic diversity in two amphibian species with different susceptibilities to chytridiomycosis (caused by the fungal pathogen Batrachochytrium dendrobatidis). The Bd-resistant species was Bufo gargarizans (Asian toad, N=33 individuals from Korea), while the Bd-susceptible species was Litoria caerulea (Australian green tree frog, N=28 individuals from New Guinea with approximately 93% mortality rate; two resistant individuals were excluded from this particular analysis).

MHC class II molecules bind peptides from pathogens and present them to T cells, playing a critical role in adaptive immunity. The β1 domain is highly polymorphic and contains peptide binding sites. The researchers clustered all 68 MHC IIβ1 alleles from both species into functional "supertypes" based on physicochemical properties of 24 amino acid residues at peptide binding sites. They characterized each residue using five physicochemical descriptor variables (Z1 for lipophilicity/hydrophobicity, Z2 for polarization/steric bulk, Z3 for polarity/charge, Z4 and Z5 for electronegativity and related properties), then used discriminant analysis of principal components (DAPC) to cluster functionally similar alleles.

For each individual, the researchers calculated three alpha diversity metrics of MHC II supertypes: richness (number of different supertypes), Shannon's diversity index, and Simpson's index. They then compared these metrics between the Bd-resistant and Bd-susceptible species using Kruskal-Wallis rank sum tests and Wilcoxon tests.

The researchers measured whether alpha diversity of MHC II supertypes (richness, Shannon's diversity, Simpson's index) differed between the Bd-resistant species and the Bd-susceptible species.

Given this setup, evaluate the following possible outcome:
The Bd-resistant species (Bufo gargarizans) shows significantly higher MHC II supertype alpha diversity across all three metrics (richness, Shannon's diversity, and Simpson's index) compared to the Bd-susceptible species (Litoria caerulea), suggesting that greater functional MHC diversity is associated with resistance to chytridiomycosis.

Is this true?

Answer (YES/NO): NO